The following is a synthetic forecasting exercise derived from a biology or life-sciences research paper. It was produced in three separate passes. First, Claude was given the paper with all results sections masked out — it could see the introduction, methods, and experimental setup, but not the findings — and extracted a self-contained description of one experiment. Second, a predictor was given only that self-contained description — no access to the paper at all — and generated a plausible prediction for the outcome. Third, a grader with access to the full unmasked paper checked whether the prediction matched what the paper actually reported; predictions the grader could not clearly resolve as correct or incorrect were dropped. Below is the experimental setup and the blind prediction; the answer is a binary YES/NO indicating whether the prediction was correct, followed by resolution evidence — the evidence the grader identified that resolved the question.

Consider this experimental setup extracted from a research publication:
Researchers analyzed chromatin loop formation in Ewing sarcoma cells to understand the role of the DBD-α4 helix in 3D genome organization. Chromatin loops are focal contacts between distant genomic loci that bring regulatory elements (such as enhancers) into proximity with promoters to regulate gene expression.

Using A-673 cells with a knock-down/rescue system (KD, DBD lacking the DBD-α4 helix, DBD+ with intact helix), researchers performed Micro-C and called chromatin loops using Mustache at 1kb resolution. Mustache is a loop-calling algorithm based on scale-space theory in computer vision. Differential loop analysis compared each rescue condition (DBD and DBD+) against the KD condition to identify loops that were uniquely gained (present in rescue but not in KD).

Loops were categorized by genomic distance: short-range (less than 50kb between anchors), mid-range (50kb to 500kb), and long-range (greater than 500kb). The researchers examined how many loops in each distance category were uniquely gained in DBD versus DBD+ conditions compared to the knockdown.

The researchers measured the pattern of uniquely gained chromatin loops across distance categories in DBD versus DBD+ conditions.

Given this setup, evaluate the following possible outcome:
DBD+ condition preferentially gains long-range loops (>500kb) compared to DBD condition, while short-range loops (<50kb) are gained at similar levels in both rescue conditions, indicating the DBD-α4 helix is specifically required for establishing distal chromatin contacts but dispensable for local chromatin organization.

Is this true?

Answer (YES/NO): NO